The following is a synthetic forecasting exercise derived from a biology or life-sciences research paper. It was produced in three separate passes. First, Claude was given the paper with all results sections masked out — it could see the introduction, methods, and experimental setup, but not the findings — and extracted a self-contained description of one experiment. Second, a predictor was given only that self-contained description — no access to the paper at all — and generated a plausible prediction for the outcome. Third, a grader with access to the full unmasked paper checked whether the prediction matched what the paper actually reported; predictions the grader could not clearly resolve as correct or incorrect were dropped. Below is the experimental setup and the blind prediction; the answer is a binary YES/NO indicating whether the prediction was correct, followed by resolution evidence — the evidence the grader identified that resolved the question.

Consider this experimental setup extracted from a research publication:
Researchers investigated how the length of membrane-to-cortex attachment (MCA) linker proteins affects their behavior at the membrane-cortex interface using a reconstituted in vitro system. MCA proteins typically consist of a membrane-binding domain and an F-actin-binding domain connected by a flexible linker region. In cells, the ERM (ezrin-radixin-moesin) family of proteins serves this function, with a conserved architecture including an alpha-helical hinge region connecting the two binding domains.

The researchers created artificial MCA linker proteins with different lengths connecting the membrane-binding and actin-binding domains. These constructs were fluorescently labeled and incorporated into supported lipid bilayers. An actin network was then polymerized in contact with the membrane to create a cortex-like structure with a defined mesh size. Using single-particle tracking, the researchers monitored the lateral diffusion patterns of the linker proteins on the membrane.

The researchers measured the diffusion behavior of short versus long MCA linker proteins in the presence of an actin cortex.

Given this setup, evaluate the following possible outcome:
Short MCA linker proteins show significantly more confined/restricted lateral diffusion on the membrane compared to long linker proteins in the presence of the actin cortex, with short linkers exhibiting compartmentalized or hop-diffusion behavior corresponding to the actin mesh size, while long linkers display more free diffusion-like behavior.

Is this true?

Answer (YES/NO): NO